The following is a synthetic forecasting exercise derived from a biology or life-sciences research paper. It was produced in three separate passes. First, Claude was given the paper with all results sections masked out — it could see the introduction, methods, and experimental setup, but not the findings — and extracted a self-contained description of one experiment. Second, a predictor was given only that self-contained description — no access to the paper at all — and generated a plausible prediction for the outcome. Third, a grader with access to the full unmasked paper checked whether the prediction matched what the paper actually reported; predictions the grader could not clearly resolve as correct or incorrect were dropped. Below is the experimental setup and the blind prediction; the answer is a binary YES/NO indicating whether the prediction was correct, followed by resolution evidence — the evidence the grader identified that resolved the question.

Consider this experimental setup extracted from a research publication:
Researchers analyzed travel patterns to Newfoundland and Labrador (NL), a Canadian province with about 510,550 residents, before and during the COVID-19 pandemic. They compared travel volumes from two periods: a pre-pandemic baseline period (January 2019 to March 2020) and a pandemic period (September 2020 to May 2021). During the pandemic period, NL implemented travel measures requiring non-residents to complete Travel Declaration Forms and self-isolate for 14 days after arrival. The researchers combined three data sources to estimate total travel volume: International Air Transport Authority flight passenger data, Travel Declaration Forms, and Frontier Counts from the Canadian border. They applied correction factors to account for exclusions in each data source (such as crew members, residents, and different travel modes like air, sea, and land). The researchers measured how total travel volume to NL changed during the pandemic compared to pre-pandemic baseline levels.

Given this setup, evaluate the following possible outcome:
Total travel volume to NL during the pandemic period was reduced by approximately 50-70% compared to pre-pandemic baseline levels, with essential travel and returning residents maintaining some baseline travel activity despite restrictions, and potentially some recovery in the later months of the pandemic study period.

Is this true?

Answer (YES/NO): NO